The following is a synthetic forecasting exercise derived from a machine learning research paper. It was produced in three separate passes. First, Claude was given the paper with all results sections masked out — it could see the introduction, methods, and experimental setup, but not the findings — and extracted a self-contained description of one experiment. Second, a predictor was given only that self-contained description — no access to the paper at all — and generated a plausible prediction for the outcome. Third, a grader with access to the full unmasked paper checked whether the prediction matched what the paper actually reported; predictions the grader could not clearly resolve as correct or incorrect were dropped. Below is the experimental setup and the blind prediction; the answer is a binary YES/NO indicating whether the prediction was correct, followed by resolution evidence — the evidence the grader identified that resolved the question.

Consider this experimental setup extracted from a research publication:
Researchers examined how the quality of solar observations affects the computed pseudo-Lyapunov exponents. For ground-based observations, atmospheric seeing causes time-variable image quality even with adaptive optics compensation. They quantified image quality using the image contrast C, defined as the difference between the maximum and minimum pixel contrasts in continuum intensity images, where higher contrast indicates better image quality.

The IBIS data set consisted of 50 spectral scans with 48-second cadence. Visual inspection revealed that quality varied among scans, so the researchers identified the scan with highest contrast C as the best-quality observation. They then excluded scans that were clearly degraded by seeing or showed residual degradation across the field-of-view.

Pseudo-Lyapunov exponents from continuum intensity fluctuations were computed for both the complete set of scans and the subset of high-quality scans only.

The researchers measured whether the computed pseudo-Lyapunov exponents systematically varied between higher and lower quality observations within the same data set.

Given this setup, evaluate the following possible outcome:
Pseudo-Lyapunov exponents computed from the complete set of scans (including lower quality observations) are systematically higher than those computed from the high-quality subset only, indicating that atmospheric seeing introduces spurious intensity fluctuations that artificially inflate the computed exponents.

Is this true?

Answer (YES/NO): NO